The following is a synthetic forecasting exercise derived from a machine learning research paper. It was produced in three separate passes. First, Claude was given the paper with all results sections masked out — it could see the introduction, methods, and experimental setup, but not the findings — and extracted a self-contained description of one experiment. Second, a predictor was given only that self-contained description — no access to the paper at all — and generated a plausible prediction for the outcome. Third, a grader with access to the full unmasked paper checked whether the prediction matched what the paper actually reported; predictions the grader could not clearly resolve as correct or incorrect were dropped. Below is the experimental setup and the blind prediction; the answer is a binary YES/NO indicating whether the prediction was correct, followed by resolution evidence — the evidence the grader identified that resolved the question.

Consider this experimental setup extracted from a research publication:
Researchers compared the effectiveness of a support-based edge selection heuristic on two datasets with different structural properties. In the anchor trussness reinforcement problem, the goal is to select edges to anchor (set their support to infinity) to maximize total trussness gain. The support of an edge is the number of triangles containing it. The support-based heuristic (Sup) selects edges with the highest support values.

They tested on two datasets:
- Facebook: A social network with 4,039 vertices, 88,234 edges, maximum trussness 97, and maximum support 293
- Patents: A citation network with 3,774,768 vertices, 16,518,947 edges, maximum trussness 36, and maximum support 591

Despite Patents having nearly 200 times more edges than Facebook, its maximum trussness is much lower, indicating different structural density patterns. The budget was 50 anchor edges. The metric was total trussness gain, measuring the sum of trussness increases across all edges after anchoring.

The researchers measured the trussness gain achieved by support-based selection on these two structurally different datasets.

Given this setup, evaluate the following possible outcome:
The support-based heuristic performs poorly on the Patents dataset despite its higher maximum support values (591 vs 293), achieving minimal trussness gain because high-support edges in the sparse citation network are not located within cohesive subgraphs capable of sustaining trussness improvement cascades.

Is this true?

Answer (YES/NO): YES